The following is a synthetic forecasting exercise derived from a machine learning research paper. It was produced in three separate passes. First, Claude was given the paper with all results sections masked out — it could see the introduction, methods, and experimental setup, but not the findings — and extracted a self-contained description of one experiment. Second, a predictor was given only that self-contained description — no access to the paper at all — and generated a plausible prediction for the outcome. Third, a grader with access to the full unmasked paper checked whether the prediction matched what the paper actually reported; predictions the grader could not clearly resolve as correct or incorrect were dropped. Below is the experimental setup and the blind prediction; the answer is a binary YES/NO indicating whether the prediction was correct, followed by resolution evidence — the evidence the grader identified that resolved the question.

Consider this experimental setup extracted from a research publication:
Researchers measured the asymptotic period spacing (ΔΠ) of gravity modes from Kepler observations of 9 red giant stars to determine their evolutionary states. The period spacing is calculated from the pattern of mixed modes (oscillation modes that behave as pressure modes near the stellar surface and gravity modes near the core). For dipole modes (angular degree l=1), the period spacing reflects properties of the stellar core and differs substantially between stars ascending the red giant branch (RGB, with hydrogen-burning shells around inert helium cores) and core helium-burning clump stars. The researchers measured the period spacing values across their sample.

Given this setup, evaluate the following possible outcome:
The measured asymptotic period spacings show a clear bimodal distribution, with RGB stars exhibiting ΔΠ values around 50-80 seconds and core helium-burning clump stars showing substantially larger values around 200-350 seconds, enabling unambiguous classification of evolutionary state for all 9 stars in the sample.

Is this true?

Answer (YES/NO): NO